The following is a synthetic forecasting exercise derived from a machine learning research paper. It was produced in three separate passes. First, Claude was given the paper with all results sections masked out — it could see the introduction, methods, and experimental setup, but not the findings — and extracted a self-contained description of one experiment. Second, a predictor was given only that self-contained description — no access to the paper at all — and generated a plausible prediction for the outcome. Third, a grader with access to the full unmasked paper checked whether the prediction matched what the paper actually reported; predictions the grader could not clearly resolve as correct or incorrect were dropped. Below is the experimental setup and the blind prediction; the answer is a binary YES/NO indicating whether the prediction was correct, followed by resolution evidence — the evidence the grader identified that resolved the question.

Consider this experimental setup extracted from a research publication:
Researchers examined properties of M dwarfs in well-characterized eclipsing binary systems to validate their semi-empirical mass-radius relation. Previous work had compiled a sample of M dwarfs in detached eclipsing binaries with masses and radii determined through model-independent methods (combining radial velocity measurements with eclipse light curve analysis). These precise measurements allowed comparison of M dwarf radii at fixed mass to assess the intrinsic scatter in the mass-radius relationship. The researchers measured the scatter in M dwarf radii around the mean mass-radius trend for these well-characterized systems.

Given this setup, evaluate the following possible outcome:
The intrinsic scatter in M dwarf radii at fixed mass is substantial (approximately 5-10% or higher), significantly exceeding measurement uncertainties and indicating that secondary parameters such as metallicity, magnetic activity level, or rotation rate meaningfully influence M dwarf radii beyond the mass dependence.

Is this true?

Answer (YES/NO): YES